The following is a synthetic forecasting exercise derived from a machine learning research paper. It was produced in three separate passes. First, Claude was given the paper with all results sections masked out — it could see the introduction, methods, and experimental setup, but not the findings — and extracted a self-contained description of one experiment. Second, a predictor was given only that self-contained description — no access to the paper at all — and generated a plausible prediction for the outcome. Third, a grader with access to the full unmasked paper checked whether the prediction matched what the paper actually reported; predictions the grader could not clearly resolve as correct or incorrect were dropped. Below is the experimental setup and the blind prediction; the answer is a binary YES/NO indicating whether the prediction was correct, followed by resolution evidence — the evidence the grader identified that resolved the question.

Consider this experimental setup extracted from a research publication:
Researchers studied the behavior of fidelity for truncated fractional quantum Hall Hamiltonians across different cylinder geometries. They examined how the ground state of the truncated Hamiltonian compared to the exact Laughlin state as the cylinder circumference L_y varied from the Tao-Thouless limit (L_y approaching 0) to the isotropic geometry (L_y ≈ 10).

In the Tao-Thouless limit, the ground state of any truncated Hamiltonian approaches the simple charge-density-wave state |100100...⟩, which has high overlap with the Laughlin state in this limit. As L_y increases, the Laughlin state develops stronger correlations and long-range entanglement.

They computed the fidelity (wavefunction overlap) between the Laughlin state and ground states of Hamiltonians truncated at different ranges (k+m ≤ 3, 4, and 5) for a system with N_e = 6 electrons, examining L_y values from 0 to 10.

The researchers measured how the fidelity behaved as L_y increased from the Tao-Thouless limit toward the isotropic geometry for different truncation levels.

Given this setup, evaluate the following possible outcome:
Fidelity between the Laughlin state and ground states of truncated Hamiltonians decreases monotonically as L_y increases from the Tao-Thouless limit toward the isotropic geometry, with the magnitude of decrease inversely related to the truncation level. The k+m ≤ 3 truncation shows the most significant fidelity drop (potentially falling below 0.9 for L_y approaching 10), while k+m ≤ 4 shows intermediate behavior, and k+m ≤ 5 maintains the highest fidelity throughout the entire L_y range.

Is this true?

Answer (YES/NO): YES